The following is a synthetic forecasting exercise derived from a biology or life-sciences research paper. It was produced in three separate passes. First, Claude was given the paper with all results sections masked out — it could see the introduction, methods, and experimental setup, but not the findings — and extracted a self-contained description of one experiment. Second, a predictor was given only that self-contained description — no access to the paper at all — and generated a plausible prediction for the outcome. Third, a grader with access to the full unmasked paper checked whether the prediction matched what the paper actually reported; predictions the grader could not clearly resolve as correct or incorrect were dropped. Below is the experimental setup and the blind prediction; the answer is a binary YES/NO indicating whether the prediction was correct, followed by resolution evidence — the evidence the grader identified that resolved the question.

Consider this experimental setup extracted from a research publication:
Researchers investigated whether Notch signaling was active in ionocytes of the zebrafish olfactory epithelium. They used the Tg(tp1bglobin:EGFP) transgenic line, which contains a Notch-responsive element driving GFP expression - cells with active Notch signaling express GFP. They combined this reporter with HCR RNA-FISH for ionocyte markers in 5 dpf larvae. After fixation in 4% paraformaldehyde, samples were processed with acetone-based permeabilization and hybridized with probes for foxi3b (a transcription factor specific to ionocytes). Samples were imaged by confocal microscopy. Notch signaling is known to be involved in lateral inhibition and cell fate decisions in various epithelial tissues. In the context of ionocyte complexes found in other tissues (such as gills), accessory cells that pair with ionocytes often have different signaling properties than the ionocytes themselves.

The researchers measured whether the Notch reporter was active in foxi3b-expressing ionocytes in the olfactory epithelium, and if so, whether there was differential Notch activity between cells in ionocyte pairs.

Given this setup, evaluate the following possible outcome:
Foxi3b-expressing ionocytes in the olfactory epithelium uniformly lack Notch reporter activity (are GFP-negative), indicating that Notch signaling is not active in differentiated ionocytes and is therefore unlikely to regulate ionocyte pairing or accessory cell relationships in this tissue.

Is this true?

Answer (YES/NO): NO